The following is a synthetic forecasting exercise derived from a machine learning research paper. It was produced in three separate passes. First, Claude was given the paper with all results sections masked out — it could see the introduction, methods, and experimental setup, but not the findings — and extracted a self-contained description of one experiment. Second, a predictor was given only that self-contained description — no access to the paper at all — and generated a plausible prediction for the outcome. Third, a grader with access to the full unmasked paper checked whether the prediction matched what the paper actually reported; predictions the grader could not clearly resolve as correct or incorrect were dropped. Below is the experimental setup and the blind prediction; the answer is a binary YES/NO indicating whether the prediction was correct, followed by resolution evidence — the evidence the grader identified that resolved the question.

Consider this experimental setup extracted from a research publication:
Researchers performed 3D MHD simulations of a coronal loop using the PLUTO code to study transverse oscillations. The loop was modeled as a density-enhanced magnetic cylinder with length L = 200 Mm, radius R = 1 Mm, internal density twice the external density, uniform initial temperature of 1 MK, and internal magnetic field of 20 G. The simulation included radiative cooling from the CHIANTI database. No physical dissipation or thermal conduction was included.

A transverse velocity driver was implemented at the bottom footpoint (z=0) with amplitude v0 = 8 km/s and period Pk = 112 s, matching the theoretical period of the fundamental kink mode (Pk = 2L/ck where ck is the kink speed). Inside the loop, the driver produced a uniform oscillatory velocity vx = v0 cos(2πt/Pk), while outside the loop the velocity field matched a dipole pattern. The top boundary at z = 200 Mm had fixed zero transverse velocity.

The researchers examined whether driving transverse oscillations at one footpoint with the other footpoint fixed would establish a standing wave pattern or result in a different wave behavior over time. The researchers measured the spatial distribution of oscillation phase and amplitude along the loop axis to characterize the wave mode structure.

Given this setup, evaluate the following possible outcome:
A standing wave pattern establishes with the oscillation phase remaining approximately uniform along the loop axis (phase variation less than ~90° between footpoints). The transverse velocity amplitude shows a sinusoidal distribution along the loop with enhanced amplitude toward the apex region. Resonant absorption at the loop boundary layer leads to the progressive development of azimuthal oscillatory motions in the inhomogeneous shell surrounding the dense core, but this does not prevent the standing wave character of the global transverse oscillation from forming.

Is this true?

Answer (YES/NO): YES